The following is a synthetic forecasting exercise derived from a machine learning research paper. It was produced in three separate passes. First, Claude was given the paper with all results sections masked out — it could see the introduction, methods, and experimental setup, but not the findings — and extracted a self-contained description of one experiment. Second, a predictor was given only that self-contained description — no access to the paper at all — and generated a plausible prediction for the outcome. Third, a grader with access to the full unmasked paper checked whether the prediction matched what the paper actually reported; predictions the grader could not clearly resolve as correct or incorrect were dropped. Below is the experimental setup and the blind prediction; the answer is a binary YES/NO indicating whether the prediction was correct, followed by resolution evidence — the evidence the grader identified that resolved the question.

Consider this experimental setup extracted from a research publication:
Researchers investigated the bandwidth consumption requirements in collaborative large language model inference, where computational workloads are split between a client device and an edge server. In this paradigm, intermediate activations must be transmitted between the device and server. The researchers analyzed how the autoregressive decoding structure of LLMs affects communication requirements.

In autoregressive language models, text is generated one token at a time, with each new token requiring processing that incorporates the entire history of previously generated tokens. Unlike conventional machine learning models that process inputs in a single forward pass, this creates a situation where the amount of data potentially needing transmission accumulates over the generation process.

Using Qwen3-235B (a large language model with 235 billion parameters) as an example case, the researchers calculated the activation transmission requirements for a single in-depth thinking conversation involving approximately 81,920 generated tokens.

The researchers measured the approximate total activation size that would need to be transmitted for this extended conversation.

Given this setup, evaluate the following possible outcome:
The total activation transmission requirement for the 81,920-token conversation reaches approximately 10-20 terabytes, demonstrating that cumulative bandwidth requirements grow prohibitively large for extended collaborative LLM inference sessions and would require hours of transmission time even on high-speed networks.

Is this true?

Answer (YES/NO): NO